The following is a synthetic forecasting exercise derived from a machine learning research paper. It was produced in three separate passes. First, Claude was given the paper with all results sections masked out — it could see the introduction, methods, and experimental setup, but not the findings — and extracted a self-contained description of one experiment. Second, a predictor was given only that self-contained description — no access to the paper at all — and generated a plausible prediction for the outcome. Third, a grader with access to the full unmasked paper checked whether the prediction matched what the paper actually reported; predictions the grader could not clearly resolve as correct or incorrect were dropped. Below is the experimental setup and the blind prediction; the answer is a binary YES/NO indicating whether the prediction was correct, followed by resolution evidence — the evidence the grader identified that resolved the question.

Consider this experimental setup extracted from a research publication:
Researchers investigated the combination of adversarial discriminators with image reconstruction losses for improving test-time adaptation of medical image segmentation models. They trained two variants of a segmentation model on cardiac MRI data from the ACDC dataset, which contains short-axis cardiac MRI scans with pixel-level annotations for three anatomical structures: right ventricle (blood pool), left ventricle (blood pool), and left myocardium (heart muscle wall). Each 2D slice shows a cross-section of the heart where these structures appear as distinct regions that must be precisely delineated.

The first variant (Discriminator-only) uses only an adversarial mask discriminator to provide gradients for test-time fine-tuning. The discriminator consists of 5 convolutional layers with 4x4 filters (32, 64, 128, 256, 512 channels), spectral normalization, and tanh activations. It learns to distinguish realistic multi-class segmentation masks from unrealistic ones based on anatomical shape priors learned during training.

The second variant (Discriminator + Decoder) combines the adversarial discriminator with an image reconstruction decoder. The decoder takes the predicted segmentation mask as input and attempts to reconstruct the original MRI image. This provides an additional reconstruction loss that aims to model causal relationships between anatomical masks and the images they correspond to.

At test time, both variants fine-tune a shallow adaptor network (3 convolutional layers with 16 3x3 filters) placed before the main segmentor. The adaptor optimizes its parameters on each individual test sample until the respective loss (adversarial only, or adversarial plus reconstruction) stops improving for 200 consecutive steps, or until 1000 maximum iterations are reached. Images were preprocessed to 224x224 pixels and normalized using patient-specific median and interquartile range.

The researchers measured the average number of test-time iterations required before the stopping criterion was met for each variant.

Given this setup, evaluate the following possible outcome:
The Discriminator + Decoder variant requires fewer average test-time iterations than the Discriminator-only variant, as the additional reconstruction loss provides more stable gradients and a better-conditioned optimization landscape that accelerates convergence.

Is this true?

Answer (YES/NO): YES